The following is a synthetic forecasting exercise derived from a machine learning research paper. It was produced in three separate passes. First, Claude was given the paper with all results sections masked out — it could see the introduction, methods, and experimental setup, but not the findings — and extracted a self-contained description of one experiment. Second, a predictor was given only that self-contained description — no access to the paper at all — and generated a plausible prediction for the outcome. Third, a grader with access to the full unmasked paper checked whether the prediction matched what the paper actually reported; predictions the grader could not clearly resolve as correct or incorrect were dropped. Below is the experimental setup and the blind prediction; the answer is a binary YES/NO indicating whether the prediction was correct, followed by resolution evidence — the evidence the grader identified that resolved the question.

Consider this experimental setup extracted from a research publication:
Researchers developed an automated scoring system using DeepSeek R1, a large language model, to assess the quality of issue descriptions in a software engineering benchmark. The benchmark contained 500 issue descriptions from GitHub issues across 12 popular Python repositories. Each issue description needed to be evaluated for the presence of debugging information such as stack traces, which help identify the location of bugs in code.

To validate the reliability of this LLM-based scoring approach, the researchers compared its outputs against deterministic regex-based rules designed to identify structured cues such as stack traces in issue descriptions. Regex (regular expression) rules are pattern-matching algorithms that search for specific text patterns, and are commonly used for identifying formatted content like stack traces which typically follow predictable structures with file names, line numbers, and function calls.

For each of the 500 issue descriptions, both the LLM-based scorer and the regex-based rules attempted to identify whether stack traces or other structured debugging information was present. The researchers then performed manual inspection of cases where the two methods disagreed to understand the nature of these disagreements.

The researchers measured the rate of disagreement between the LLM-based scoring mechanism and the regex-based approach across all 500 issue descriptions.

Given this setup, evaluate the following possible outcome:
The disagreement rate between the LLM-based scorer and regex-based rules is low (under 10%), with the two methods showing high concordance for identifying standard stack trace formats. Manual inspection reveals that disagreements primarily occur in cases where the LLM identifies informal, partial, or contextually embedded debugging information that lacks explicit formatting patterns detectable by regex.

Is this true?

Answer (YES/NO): YES